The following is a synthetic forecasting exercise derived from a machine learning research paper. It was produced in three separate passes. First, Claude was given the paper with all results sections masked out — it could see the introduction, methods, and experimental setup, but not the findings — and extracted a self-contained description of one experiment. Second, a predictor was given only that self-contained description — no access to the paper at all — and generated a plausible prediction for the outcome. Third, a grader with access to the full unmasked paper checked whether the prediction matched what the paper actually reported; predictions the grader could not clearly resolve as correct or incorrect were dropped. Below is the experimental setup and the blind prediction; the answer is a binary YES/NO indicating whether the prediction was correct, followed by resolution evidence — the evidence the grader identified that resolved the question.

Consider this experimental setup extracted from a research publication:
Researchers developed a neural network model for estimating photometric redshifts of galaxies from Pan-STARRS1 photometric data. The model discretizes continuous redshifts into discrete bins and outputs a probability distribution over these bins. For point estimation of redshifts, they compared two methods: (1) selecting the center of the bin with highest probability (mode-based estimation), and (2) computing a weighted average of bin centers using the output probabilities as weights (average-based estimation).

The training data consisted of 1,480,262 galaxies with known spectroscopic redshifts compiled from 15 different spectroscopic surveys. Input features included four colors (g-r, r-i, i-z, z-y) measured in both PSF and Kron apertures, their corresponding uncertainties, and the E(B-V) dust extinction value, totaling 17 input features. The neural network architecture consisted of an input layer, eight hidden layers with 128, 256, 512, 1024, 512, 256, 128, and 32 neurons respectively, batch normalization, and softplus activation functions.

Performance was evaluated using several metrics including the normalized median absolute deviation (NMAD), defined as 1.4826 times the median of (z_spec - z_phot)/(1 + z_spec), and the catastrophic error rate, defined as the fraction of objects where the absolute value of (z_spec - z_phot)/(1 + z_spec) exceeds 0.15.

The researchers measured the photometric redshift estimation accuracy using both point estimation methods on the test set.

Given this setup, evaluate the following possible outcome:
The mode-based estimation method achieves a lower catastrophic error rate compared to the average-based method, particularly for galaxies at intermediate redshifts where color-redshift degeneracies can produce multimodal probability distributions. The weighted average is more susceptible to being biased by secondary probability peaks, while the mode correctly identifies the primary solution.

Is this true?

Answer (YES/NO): NO